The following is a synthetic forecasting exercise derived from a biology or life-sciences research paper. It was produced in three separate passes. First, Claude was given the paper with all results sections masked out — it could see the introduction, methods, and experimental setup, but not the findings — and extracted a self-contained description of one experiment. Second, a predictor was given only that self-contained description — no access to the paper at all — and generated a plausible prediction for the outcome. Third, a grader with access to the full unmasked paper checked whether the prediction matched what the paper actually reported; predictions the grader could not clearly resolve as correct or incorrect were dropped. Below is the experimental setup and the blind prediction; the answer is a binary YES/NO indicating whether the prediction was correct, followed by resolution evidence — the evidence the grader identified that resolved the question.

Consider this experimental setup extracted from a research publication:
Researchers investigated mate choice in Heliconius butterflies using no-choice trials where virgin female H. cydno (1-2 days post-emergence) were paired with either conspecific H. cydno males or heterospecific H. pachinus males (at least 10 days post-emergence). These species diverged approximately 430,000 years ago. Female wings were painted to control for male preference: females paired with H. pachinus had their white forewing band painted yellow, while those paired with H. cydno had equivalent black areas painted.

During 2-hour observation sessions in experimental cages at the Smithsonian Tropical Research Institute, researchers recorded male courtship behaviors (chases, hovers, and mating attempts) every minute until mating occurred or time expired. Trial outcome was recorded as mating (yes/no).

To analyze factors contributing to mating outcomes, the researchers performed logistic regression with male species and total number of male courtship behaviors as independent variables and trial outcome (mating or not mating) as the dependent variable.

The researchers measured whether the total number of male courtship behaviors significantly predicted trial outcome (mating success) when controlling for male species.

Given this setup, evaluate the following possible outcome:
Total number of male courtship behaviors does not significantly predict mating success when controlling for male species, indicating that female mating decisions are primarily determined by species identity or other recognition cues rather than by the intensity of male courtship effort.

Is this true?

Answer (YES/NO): YES